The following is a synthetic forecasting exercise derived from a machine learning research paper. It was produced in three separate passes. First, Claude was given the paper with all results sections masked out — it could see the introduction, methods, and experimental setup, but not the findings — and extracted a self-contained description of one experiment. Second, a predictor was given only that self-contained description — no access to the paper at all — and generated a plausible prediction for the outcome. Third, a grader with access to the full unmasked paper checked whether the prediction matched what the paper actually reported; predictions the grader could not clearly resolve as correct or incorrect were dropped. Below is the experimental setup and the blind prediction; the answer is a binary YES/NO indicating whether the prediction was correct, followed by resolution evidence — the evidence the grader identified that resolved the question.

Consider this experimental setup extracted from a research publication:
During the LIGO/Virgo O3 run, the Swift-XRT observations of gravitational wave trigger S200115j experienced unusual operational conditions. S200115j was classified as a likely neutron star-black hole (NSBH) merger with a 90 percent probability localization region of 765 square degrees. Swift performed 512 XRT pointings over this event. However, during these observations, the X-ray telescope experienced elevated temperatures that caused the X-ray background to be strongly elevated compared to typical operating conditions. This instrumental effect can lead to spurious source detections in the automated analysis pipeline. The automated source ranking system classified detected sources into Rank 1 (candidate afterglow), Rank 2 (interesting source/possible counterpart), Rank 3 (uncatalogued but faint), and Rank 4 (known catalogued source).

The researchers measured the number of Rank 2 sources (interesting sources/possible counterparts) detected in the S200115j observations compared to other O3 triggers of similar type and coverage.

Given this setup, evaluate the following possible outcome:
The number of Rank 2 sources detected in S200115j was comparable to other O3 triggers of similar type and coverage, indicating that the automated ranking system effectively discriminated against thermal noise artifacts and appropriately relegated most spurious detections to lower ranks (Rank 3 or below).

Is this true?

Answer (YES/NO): NO